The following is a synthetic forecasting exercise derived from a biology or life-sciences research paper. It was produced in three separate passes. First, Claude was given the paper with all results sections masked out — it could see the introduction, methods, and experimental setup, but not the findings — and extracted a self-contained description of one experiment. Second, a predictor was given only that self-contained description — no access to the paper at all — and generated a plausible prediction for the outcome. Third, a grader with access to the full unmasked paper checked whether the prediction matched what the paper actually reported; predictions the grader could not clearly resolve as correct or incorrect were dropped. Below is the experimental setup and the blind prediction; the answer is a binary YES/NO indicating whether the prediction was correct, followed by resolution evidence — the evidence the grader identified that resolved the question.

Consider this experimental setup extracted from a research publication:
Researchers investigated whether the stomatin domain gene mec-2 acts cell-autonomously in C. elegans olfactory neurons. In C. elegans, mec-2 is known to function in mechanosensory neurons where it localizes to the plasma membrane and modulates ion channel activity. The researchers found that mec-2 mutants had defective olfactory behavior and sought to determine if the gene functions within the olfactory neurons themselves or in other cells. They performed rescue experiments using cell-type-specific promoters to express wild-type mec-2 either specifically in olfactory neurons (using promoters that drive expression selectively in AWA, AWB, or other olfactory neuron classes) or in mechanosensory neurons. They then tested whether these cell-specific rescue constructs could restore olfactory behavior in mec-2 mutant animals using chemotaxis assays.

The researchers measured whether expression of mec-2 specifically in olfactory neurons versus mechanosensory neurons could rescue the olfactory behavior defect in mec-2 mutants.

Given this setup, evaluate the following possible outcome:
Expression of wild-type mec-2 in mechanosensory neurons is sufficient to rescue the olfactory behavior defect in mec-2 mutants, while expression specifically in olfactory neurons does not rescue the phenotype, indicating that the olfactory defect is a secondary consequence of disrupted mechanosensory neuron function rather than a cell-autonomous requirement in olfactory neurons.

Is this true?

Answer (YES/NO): NO